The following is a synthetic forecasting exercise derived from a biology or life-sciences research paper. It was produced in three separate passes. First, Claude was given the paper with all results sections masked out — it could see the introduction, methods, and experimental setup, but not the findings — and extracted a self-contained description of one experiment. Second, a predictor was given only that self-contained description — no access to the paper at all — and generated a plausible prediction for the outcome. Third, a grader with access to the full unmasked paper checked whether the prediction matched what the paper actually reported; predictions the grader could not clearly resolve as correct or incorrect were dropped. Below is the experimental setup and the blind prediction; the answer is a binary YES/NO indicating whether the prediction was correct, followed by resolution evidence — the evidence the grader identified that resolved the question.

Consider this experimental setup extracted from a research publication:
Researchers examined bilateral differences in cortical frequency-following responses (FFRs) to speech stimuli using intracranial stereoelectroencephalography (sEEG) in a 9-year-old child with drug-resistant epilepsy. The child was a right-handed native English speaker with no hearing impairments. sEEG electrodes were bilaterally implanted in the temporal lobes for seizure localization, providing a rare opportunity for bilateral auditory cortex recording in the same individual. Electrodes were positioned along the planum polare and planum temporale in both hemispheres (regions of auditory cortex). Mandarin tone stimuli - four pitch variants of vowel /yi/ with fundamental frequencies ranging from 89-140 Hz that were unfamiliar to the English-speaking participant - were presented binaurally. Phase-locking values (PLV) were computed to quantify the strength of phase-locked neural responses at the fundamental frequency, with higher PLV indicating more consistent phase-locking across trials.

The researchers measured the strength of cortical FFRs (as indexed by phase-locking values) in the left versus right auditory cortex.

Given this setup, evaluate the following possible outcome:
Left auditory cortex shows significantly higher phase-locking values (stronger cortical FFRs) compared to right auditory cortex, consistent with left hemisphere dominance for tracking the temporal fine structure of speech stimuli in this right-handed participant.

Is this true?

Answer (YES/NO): NO